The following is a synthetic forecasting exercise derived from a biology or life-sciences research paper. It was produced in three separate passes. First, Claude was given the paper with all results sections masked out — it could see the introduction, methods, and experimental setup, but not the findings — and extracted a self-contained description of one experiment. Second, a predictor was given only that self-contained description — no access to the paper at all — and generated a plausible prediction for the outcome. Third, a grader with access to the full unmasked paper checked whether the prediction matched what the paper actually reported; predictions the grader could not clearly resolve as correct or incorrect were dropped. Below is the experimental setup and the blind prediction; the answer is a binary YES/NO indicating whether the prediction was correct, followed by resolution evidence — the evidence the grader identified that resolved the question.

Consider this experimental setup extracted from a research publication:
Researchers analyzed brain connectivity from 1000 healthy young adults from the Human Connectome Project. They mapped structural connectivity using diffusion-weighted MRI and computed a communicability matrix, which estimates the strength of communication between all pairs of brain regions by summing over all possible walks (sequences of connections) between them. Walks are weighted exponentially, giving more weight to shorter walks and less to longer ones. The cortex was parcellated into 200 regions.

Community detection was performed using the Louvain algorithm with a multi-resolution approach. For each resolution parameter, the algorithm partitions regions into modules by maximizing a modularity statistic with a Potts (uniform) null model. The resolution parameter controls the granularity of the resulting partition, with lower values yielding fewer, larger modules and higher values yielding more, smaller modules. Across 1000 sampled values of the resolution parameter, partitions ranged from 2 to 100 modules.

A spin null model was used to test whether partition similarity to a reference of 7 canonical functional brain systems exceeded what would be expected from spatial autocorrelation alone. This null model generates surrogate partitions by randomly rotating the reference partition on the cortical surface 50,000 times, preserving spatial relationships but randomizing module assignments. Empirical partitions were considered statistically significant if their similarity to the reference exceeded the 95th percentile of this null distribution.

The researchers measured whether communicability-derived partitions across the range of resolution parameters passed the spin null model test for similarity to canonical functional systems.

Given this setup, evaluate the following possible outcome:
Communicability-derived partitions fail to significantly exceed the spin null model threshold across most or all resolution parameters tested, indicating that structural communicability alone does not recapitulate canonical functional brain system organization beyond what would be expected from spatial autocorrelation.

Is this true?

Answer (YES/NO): NO